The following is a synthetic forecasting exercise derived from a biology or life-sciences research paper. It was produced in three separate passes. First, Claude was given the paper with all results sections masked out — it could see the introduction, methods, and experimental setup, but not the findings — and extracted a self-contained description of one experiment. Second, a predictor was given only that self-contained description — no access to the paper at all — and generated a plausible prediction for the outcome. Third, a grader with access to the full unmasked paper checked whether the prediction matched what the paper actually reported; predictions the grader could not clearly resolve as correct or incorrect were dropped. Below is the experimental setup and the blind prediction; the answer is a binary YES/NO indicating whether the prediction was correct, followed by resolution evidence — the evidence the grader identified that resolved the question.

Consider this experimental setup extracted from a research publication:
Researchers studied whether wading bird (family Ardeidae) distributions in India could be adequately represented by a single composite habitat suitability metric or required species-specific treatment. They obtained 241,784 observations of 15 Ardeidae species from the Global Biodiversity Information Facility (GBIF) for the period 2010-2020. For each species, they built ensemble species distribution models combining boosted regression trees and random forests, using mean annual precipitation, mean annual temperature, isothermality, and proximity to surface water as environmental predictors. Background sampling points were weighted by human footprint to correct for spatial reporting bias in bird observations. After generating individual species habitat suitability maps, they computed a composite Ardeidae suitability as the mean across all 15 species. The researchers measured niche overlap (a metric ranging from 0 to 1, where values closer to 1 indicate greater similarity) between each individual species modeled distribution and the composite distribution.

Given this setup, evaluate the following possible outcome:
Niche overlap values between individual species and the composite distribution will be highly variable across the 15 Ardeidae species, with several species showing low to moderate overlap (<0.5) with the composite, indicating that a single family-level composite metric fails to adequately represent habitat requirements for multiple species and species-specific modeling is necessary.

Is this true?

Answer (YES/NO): NO